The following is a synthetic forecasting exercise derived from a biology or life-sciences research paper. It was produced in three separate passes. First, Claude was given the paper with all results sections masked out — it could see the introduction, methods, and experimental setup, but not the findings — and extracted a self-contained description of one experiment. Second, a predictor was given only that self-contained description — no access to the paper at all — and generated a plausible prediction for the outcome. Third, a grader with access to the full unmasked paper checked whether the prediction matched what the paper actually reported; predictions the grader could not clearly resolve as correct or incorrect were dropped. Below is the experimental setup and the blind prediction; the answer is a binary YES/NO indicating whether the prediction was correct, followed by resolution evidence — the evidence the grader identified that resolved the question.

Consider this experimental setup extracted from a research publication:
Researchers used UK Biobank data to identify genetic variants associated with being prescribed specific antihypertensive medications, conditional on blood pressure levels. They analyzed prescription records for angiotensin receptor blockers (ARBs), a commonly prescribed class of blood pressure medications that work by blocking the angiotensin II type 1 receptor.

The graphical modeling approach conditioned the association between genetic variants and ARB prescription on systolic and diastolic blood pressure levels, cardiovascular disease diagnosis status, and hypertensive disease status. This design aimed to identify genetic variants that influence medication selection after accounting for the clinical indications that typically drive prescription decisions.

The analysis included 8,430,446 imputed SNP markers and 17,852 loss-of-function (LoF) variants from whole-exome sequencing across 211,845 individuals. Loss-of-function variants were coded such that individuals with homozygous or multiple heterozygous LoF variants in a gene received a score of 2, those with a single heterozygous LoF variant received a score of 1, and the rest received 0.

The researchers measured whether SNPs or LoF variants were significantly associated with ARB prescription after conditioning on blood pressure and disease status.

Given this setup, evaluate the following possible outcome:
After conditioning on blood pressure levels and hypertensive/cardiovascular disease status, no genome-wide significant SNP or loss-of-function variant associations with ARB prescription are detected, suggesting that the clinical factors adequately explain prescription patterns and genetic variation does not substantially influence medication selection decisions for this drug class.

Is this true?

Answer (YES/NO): NO